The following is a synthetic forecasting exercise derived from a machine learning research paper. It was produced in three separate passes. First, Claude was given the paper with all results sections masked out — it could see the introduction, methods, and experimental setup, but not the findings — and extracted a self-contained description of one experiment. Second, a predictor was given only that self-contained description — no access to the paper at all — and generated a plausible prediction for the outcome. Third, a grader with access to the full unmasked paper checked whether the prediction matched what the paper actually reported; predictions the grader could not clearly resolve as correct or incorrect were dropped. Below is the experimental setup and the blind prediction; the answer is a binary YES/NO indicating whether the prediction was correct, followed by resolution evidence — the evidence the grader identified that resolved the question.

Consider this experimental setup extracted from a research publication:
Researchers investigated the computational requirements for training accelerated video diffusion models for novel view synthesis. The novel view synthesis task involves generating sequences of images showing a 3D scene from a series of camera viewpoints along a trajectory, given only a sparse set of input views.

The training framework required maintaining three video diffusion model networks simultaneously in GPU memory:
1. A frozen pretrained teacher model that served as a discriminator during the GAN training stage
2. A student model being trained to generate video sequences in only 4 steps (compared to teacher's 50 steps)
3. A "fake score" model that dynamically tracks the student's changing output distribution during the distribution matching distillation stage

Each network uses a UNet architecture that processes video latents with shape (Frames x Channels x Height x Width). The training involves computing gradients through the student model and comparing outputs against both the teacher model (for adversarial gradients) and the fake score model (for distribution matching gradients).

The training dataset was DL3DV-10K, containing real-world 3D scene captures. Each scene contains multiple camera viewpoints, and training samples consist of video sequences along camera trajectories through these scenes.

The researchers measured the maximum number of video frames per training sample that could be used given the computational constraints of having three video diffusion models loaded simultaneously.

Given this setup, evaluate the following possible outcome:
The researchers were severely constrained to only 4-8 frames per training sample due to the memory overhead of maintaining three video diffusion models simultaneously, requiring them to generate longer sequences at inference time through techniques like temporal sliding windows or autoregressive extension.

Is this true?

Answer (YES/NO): NO